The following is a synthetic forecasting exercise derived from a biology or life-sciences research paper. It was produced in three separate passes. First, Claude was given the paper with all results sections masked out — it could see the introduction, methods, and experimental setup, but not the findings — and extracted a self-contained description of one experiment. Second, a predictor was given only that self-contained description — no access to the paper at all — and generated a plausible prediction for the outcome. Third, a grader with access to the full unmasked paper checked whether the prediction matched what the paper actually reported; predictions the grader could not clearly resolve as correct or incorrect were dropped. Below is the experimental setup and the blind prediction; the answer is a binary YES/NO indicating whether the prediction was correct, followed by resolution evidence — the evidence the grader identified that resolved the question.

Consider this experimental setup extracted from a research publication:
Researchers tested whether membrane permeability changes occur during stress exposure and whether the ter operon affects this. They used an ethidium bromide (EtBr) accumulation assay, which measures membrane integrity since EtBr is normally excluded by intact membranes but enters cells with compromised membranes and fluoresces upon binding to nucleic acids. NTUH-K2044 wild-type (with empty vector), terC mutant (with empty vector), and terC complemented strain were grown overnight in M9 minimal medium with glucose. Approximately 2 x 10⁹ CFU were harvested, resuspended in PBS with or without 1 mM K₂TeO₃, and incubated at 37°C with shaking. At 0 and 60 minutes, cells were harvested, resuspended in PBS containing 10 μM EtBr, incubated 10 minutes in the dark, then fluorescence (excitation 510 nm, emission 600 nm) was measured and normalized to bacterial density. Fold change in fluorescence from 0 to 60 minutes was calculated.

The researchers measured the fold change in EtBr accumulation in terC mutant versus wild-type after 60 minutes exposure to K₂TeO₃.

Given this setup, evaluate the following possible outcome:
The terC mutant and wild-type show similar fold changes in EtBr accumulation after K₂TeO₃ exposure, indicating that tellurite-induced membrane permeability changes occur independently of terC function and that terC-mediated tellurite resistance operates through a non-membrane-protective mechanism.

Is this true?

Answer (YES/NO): YES